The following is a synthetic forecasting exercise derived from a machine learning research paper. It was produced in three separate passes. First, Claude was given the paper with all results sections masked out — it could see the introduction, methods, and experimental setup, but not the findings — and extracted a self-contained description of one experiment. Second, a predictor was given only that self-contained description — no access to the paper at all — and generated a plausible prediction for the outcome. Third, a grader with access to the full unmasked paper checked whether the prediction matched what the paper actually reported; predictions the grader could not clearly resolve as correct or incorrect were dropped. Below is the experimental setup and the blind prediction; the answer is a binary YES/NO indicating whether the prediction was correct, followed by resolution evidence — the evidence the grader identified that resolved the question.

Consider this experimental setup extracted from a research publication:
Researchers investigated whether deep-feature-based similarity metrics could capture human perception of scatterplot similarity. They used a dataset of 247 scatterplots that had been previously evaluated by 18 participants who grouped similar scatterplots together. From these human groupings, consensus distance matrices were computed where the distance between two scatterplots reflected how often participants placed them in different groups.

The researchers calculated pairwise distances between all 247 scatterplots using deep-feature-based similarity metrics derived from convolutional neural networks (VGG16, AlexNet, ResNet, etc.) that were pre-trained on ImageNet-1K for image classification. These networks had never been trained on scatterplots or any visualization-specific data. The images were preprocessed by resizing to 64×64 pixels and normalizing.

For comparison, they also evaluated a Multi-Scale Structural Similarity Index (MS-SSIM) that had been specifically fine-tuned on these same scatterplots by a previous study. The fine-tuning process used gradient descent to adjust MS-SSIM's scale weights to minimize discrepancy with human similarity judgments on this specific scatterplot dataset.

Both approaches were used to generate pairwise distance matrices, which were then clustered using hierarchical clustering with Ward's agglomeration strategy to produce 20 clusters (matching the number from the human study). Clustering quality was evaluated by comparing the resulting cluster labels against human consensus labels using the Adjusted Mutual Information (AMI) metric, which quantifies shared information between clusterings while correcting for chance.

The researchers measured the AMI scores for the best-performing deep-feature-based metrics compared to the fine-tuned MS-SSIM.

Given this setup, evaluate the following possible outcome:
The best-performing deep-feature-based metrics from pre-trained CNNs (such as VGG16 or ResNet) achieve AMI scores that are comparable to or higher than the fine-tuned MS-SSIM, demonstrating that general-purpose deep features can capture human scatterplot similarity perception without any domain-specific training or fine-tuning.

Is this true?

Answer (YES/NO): YES